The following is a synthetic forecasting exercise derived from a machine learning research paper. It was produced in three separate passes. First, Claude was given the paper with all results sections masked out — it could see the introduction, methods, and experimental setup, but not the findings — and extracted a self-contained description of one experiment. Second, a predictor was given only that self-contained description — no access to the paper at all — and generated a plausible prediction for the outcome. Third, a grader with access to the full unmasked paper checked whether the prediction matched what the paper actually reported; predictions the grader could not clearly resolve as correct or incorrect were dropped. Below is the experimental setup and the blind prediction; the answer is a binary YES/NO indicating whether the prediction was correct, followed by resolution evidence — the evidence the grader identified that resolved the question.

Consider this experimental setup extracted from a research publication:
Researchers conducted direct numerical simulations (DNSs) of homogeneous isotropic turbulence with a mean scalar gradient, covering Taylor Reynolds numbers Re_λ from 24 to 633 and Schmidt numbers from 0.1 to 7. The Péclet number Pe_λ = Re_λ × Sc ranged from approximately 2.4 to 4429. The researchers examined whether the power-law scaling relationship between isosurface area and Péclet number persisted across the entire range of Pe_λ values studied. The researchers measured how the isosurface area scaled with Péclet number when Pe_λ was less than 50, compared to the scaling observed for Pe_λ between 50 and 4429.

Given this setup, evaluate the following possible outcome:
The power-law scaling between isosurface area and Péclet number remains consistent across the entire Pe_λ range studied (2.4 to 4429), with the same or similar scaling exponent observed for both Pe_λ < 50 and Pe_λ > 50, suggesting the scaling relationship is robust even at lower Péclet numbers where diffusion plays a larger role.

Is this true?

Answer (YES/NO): NO